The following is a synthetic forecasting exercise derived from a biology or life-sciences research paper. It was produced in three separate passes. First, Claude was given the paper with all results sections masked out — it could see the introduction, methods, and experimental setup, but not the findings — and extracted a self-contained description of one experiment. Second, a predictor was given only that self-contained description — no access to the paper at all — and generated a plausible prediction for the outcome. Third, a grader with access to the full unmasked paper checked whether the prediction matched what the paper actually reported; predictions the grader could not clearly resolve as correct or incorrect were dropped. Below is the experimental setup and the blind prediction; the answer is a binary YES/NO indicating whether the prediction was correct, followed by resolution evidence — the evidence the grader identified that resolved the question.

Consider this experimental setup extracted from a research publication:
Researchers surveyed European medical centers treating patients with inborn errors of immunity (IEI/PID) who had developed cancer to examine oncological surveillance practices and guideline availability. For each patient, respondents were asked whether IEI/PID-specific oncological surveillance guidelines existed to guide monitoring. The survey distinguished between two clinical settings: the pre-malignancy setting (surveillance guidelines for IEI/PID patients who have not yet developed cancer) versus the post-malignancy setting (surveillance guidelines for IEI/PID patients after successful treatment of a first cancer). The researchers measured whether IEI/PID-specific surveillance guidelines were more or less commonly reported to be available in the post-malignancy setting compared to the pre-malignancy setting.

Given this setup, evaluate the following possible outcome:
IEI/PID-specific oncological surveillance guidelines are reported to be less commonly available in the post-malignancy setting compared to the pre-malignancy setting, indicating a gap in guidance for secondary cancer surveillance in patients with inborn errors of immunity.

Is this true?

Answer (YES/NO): YES